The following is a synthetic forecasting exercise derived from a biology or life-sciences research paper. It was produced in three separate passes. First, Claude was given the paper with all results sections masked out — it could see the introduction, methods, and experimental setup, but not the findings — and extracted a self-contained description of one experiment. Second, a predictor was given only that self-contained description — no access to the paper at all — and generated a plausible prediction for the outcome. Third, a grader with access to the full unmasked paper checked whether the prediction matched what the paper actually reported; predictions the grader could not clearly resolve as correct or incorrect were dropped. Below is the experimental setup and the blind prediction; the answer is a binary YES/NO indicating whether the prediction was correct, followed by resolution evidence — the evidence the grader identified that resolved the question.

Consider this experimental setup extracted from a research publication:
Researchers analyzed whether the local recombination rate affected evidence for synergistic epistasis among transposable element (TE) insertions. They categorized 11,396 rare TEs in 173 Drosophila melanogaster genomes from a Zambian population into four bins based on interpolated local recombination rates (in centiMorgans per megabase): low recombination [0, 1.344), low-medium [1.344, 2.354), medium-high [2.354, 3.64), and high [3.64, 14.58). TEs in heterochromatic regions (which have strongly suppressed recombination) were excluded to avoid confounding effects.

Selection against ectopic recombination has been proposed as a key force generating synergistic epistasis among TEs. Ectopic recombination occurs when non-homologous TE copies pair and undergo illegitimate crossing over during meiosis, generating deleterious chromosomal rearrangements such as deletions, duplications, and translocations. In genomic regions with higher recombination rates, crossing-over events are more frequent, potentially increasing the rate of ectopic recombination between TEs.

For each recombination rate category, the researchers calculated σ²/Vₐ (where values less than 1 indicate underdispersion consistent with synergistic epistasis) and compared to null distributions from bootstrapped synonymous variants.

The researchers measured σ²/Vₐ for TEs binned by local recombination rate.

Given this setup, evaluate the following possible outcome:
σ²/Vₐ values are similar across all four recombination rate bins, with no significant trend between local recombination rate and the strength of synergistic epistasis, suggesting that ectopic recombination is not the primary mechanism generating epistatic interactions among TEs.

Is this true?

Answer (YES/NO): YES